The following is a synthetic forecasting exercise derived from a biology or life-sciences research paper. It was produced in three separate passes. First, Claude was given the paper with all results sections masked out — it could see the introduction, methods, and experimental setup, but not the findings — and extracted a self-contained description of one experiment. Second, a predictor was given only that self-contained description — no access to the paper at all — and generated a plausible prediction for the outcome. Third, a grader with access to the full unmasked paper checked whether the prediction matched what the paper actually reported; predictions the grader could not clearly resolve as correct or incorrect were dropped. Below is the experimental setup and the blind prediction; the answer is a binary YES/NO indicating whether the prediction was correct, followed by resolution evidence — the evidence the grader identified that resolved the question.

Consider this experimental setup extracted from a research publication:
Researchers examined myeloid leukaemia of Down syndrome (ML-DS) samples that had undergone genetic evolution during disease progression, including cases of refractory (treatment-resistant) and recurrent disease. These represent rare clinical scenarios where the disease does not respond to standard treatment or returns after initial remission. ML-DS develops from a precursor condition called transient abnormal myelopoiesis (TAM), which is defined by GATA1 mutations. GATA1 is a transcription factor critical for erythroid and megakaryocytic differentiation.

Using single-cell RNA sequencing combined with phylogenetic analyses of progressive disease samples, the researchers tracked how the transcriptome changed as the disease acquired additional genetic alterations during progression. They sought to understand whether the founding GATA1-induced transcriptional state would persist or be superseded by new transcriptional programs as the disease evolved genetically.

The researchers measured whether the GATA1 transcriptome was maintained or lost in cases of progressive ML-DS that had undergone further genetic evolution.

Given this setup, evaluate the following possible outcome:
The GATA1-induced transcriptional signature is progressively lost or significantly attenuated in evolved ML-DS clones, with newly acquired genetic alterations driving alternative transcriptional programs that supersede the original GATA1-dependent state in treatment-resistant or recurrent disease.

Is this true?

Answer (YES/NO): NO